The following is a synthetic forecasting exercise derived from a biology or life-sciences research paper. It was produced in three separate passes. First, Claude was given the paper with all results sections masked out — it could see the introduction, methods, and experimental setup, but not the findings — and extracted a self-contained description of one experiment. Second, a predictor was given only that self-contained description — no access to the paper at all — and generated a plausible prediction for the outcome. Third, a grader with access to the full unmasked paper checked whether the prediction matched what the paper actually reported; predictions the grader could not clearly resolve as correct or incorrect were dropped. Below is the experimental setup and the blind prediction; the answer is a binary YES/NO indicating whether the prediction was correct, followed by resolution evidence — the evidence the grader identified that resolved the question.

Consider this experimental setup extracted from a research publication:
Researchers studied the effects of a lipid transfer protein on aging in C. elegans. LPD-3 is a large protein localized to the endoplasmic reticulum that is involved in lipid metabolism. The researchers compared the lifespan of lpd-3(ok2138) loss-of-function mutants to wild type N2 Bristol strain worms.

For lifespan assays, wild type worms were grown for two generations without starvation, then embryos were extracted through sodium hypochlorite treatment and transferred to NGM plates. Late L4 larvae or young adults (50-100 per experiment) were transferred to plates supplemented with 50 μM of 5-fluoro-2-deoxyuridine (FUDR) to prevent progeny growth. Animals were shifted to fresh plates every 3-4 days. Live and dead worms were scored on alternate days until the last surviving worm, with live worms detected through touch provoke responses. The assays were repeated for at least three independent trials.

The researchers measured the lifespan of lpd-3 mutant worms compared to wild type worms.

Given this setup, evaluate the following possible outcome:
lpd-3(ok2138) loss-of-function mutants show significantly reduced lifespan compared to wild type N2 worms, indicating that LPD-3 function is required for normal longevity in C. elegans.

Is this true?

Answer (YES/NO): YES